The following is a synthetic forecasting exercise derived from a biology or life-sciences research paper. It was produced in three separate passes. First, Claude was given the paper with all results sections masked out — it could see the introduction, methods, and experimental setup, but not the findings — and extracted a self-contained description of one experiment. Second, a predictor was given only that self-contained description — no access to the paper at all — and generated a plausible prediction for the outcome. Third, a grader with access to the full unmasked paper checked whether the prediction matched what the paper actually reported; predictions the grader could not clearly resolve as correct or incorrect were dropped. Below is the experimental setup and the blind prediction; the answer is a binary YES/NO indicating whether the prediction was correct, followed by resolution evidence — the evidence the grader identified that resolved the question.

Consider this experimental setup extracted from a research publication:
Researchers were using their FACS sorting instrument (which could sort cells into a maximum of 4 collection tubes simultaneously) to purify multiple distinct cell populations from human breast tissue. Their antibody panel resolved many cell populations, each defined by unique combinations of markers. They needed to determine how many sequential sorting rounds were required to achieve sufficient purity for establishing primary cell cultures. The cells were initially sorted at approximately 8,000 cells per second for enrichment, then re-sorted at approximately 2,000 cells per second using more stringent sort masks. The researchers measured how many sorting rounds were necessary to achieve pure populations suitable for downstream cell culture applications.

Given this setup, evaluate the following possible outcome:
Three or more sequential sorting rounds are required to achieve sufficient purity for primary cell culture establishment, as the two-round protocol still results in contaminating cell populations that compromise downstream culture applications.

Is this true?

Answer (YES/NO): YES